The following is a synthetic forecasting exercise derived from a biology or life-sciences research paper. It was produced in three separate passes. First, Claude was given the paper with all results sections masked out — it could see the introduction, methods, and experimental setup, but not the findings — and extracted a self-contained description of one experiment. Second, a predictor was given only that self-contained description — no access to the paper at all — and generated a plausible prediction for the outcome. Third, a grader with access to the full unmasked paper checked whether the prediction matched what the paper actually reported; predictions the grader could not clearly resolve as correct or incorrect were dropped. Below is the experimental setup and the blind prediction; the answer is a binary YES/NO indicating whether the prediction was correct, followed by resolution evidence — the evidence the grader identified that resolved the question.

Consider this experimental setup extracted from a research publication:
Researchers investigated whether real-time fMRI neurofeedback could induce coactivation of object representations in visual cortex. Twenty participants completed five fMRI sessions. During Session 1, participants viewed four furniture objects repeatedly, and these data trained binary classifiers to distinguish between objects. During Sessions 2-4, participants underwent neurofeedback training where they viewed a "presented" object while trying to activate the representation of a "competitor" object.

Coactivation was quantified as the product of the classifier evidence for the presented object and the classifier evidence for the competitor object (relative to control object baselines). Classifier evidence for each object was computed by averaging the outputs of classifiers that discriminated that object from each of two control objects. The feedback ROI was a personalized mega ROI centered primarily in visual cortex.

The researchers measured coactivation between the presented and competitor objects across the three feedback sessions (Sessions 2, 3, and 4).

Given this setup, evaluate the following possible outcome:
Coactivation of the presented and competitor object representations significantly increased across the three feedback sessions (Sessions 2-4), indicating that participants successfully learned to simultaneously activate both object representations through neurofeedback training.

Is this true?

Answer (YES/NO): YES